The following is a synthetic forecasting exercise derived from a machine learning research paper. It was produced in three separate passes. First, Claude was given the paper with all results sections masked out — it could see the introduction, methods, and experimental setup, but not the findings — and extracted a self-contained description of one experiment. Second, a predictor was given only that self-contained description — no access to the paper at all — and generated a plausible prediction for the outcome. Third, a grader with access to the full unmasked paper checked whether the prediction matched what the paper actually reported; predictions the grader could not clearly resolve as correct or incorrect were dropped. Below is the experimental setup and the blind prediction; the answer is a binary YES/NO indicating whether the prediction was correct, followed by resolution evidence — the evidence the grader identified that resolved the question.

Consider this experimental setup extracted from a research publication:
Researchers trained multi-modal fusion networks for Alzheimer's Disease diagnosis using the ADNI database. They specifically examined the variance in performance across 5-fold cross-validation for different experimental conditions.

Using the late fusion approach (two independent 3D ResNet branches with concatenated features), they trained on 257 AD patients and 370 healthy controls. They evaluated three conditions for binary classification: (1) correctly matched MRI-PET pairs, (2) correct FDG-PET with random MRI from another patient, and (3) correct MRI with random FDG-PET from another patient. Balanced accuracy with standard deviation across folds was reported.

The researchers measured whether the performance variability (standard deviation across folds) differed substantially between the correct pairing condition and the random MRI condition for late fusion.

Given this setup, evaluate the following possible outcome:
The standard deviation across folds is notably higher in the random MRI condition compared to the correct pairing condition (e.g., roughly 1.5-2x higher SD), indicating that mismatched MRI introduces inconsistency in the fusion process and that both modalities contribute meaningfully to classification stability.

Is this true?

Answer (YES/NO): NO